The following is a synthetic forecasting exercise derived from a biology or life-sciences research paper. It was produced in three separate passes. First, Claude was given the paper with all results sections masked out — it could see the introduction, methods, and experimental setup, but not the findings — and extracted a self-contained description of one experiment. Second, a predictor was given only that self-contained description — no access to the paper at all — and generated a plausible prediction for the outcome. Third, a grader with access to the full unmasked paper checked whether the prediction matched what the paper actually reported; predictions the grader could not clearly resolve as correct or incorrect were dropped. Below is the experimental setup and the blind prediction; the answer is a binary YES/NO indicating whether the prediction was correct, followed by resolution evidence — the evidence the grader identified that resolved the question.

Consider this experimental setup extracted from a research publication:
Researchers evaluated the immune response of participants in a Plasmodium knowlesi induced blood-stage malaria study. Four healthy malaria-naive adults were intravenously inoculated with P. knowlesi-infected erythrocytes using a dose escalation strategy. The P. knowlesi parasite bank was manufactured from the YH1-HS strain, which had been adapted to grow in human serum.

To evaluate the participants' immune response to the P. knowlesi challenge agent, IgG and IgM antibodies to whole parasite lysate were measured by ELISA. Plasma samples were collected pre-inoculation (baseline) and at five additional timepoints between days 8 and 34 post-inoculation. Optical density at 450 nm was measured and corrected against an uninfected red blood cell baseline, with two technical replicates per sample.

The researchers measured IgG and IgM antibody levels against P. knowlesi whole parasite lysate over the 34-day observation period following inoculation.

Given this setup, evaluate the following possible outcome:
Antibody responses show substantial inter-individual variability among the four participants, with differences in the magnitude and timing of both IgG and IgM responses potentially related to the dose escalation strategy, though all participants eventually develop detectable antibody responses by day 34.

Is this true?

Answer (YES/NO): NO